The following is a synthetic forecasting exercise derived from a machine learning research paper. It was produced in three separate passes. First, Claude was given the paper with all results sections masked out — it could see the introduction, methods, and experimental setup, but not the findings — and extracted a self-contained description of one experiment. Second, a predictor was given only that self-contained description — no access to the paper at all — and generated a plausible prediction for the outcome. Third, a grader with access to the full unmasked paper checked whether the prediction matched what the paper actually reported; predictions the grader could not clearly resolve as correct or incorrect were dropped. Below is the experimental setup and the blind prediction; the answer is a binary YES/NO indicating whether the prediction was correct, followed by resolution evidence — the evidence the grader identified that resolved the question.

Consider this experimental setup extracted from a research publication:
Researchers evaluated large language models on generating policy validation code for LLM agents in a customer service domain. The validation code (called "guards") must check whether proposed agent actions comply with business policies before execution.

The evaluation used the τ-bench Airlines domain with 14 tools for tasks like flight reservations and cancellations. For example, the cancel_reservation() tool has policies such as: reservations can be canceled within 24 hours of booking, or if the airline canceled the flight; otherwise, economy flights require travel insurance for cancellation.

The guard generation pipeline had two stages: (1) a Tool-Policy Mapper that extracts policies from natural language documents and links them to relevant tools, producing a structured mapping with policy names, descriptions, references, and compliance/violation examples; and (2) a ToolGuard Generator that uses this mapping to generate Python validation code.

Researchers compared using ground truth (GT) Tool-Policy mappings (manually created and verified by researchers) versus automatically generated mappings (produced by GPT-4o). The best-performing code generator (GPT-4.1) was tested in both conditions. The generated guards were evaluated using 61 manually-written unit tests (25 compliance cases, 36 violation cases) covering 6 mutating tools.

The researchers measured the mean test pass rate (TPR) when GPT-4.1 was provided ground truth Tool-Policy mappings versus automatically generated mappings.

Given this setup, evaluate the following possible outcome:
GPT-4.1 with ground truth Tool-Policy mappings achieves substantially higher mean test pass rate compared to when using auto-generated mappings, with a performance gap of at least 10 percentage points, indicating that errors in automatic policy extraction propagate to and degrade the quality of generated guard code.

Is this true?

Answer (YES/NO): NO